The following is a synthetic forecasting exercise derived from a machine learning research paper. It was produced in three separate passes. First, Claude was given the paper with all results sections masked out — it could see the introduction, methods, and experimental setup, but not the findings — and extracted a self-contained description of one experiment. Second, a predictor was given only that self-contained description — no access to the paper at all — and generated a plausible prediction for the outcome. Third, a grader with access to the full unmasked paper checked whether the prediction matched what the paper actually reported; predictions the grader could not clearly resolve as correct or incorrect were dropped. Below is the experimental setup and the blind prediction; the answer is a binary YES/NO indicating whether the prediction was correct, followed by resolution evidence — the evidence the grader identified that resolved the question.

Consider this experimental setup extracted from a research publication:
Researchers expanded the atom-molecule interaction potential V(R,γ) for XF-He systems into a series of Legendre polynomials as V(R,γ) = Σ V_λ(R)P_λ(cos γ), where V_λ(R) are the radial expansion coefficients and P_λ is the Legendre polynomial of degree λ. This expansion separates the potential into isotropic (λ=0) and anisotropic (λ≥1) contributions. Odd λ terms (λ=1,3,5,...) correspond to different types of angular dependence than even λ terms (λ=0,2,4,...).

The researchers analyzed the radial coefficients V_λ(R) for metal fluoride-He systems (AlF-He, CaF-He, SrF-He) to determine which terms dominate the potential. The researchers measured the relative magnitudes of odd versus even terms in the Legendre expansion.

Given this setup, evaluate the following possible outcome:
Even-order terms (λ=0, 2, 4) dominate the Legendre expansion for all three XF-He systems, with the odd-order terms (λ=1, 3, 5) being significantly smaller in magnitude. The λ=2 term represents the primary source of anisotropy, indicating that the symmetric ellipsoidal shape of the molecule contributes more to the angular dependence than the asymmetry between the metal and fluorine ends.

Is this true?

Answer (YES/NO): NO